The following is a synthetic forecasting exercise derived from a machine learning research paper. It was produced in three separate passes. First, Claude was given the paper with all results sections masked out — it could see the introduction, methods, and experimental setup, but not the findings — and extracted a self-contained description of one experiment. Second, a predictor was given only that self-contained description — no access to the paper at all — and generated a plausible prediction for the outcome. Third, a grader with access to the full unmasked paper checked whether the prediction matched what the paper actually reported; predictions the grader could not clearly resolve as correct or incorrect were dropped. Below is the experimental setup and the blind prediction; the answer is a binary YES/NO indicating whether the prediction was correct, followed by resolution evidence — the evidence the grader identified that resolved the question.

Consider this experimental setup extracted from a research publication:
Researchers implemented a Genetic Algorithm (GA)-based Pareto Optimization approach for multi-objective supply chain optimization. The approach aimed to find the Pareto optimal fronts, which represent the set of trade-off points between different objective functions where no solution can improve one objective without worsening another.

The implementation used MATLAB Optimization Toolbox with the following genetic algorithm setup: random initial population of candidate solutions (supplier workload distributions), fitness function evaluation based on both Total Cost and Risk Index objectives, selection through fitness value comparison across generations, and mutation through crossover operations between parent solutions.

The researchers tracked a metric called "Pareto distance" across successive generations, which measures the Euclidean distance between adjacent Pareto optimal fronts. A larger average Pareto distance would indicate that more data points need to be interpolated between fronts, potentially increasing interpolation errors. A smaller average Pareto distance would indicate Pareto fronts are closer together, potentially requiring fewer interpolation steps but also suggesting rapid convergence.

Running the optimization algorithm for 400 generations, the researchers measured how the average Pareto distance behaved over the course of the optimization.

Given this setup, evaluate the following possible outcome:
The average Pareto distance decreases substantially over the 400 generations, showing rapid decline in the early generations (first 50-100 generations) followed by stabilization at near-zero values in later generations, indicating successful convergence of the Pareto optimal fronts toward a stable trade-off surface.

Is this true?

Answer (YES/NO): NO